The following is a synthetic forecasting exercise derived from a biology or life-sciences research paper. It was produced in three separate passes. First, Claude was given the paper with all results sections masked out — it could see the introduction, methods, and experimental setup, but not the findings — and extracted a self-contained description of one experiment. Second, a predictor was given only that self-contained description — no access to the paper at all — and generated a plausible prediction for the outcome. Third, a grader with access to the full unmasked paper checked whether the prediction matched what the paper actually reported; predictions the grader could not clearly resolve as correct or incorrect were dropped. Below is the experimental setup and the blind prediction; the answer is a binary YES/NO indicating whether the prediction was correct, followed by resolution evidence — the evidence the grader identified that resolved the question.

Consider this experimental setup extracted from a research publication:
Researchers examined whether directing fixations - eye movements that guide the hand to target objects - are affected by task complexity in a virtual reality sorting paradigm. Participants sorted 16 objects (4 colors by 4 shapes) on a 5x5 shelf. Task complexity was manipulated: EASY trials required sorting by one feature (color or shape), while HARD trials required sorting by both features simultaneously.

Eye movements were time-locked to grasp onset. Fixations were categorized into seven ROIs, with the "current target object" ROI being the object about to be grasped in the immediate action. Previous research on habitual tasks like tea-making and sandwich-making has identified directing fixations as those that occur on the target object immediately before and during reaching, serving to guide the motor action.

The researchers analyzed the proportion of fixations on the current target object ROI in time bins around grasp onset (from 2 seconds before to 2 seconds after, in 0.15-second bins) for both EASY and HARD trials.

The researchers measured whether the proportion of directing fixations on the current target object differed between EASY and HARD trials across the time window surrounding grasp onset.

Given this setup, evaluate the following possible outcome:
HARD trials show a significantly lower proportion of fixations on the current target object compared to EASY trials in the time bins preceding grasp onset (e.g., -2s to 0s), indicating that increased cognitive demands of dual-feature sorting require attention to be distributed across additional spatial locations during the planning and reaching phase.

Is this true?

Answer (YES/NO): NO